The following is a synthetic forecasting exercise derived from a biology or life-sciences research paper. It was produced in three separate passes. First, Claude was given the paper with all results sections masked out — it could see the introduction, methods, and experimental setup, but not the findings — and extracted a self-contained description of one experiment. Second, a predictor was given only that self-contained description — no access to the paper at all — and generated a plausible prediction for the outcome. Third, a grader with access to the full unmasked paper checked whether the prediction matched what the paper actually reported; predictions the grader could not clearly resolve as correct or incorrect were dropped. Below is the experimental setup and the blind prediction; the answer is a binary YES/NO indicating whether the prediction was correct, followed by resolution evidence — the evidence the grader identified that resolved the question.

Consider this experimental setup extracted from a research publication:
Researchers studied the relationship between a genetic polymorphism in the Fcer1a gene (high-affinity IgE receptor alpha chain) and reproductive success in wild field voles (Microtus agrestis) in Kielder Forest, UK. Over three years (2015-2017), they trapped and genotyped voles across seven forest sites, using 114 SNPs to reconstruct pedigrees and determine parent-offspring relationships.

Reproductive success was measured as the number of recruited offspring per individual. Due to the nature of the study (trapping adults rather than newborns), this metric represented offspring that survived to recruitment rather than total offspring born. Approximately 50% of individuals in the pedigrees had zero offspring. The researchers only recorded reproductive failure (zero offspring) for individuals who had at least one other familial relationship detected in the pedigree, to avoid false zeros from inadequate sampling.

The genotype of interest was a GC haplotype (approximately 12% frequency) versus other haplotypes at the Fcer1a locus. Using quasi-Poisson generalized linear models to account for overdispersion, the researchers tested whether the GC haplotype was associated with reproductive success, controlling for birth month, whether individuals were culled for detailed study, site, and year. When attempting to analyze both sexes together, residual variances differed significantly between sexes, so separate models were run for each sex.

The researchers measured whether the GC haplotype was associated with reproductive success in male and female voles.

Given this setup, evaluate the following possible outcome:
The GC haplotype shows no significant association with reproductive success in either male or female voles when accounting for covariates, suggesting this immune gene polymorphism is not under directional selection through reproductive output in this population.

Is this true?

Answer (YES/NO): NO